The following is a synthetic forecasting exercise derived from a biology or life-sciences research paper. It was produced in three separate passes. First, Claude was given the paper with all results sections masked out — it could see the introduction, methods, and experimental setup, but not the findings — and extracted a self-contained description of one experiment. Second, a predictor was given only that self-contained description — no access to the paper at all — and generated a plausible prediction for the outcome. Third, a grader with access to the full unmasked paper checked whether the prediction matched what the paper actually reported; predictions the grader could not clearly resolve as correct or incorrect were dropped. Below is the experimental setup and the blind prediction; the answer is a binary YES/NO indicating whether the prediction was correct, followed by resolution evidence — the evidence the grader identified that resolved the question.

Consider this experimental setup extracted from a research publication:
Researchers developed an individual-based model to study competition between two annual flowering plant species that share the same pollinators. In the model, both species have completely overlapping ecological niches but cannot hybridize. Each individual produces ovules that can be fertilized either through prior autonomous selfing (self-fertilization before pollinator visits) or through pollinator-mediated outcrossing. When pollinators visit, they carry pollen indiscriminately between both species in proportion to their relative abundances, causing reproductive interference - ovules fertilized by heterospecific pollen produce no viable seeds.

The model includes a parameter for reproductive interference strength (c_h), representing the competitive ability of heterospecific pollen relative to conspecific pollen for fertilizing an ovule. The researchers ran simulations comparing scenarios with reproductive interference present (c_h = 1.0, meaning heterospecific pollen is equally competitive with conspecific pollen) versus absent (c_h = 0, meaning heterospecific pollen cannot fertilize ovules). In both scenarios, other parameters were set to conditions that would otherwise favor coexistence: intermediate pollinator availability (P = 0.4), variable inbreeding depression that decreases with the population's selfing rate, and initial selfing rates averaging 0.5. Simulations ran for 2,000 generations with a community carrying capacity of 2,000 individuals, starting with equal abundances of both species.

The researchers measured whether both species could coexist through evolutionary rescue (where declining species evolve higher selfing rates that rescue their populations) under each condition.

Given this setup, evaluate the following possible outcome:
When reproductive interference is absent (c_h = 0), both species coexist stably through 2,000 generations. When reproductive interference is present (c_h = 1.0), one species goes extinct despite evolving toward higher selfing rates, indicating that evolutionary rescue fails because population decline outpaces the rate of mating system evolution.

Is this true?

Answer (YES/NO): NO